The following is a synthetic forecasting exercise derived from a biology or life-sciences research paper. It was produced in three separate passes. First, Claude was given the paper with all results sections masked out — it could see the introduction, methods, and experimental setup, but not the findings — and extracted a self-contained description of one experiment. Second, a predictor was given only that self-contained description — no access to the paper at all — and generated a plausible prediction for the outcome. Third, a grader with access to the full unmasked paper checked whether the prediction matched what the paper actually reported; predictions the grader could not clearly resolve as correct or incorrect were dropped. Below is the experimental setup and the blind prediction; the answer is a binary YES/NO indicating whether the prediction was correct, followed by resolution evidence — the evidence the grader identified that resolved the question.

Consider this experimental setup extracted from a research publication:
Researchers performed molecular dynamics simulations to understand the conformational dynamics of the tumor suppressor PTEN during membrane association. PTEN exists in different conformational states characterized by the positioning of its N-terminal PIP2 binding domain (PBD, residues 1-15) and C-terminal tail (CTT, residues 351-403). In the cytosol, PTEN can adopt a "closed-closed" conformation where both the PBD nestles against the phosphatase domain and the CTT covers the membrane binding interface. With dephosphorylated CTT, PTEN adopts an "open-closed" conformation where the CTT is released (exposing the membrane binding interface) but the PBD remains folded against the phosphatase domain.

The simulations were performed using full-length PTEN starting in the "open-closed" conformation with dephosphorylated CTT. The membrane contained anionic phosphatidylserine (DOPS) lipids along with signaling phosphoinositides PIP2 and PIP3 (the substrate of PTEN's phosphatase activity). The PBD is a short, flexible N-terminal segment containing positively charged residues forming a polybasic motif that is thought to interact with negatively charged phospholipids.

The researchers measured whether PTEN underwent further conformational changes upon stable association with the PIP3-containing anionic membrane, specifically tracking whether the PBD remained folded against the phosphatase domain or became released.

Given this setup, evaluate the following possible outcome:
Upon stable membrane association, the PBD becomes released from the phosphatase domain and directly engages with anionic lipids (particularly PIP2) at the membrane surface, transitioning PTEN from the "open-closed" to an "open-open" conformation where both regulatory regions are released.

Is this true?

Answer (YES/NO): YES